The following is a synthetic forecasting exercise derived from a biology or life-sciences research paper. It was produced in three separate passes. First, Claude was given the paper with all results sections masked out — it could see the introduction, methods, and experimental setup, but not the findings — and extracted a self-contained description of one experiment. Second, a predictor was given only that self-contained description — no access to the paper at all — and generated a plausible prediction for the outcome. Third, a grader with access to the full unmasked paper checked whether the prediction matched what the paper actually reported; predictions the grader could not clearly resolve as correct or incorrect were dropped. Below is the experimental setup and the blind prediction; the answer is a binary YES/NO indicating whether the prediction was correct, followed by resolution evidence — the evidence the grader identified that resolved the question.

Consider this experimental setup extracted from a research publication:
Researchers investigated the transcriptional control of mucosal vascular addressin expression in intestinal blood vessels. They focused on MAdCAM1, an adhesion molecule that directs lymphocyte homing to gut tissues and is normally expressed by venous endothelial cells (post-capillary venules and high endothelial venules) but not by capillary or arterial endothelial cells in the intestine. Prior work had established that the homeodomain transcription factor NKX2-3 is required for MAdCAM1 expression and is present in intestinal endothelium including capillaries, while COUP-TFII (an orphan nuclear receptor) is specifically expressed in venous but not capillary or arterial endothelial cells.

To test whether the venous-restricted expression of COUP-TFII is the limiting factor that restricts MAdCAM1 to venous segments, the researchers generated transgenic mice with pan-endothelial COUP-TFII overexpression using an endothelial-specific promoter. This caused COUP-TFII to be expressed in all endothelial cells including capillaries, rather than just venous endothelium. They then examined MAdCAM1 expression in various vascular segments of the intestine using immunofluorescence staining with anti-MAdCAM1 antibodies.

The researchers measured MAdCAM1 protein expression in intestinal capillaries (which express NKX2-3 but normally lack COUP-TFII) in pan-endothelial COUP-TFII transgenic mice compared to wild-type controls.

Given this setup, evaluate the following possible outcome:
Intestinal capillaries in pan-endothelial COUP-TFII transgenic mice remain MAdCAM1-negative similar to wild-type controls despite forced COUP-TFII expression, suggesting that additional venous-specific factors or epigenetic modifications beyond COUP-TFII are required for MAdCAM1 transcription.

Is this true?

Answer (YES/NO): NO